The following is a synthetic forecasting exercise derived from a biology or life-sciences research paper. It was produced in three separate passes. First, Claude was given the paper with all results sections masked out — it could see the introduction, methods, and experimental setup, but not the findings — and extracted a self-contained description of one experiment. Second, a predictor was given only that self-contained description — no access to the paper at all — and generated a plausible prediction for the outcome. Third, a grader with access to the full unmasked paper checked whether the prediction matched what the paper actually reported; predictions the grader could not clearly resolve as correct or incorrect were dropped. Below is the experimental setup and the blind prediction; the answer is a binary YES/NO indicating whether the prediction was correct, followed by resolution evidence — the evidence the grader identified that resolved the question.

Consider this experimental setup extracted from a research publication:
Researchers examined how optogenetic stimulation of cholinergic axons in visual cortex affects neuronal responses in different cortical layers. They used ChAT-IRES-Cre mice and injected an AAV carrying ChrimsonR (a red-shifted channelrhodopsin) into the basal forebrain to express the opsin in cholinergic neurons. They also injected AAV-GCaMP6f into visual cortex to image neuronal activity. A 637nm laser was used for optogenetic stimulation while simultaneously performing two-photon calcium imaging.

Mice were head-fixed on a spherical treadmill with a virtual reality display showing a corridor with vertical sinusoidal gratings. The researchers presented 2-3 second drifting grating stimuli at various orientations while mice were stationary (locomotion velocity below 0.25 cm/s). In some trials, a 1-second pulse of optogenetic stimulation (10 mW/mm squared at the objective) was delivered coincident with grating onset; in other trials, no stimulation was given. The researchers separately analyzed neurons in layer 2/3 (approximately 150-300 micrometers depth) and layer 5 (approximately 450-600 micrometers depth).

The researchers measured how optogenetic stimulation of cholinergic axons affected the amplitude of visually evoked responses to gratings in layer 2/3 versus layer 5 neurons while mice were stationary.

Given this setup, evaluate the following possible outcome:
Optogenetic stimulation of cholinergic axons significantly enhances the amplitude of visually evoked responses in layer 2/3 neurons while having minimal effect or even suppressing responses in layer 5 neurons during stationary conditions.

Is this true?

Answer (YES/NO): NO